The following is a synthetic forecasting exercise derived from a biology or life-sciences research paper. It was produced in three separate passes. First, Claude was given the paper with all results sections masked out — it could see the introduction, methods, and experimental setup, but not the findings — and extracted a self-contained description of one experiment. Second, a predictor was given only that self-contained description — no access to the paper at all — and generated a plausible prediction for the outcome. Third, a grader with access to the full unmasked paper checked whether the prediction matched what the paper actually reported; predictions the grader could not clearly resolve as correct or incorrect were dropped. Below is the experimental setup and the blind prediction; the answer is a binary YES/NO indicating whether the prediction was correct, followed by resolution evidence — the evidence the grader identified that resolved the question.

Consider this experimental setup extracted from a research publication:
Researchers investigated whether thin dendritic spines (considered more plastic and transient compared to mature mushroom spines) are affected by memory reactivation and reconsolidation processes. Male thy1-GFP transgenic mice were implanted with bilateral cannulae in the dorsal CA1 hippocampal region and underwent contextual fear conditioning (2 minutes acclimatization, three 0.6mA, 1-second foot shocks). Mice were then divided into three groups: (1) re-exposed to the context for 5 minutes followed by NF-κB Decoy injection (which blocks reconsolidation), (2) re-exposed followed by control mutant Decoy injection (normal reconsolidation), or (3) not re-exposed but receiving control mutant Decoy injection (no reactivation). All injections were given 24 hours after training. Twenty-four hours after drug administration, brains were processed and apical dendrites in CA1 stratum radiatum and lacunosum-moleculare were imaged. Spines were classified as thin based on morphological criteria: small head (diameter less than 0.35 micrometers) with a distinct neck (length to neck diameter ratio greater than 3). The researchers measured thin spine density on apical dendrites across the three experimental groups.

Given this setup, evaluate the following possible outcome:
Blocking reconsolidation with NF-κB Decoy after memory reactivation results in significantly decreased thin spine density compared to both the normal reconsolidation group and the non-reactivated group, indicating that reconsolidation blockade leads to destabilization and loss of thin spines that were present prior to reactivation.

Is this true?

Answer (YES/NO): NO